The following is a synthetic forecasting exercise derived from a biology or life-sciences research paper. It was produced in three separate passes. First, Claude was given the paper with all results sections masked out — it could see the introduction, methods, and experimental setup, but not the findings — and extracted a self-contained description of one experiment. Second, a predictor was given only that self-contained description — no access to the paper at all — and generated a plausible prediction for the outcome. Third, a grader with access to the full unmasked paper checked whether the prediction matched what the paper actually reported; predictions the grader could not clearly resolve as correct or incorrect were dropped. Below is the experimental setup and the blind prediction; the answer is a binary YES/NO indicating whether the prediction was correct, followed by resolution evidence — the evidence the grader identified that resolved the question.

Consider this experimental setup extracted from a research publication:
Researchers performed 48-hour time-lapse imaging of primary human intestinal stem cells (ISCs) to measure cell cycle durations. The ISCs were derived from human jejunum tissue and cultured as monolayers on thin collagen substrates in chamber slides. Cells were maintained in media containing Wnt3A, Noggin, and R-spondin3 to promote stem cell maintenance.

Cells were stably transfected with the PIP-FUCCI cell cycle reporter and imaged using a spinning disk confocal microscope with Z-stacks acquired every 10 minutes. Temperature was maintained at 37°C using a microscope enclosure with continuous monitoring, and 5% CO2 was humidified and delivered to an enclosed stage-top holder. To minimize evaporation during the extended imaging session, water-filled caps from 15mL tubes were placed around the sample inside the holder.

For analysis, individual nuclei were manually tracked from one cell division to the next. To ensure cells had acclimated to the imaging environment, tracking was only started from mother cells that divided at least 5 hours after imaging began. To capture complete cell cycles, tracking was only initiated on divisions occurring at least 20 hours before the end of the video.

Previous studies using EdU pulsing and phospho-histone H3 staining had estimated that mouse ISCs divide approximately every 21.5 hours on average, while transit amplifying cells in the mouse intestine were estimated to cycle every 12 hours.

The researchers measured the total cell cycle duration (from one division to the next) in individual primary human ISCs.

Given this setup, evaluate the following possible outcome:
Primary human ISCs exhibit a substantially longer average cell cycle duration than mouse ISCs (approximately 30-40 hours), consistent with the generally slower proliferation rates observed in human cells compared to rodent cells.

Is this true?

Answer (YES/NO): NO